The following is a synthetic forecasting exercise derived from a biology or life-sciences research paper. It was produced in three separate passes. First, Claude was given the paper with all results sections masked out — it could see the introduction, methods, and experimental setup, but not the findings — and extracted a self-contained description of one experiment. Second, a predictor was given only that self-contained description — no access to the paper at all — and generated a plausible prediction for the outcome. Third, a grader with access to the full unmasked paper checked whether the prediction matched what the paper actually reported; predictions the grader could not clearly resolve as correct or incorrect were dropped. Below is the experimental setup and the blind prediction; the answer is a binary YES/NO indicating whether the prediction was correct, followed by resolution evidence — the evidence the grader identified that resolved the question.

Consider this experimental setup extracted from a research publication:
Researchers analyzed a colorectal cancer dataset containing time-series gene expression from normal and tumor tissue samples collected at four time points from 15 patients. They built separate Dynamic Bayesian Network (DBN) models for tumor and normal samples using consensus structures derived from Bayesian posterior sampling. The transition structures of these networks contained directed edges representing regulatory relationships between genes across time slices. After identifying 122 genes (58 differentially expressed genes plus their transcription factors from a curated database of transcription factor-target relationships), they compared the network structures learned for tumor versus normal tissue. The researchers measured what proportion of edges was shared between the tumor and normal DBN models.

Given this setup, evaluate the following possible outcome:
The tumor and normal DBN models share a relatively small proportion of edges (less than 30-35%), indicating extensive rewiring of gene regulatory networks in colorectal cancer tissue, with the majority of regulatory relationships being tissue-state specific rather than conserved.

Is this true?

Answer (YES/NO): NO